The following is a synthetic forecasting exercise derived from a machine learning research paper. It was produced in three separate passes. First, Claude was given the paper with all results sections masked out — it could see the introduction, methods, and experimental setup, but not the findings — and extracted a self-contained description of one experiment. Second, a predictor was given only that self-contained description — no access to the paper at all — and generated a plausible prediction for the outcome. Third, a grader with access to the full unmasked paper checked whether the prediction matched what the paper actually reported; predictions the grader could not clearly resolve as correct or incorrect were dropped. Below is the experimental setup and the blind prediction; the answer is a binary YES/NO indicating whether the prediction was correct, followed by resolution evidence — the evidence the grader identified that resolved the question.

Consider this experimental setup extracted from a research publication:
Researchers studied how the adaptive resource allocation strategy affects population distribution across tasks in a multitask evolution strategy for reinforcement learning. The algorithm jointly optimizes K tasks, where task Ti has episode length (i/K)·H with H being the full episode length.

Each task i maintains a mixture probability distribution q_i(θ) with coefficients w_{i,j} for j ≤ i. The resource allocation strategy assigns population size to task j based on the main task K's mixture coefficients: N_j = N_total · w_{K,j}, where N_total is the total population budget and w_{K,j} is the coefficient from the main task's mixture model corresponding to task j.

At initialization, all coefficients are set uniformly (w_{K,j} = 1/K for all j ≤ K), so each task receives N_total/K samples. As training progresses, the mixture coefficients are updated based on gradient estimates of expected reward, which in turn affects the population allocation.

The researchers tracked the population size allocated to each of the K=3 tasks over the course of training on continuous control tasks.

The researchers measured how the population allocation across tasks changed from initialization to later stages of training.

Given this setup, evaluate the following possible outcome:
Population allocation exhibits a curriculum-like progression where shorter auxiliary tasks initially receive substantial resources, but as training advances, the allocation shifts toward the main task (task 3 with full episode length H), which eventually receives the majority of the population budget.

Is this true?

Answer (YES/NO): YES